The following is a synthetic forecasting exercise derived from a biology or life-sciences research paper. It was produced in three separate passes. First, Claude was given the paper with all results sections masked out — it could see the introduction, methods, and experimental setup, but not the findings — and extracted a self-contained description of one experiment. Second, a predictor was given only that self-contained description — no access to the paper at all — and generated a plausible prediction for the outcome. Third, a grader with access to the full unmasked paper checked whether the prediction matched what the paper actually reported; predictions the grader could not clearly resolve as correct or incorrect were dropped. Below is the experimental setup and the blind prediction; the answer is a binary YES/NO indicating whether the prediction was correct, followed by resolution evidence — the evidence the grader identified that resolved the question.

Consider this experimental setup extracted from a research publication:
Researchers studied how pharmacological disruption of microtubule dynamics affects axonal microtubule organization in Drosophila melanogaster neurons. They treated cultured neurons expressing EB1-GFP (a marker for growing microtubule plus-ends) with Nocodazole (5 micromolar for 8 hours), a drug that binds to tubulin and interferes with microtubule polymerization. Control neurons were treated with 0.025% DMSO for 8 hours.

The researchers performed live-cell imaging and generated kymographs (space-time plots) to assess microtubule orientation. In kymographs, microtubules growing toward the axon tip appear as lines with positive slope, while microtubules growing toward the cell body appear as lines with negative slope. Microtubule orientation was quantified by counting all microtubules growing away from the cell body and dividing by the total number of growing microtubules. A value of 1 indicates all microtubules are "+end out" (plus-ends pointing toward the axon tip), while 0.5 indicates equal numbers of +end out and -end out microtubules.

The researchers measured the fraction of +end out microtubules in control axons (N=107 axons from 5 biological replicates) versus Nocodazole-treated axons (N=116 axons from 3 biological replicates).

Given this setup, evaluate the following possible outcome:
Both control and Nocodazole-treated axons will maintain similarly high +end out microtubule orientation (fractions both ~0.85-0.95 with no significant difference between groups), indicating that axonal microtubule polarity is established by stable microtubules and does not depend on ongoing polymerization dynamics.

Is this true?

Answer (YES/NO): NO